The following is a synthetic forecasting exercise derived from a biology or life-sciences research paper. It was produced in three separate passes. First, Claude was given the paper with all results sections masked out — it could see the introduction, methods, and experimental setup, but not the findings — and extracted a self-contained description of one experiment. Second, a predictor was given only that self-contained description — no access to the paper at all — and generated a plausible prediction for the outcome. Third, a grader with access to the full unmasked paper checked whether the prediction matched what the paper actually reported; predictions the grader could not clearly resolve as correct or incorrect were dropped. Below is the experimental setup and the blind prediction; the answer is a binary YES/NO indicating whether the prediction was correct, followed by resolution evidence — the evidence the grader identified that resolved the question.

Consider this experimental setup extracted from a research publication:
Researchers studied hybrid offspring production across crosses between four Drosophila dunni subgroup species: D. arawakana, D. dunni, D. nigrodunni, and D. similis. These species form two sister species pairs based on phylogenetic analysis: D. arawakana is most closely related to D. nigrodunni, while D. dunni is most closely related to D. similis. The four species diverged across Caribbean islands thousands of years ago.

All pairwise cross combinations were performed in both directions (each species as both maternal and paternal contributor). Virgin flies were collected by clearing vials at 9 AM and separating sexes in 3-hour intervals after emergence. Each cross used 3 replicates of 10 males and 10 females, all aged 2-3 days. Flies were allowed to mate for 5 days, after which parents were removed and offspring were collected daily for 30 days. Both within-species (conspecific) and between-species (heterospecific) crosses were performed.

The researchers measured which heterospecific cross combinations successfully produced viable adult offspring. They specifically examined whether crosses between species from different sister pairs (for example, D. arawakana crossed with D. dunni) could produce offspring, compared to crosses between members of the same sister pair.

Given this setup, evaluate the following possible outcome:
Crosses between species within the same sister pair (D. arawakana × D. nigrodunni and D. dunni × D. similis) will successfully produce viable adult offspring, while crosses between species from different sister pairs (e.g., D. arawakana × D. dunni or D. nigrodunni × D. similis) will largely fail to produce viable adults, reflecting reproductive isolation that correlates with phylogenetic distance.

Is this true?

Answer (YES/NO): YES